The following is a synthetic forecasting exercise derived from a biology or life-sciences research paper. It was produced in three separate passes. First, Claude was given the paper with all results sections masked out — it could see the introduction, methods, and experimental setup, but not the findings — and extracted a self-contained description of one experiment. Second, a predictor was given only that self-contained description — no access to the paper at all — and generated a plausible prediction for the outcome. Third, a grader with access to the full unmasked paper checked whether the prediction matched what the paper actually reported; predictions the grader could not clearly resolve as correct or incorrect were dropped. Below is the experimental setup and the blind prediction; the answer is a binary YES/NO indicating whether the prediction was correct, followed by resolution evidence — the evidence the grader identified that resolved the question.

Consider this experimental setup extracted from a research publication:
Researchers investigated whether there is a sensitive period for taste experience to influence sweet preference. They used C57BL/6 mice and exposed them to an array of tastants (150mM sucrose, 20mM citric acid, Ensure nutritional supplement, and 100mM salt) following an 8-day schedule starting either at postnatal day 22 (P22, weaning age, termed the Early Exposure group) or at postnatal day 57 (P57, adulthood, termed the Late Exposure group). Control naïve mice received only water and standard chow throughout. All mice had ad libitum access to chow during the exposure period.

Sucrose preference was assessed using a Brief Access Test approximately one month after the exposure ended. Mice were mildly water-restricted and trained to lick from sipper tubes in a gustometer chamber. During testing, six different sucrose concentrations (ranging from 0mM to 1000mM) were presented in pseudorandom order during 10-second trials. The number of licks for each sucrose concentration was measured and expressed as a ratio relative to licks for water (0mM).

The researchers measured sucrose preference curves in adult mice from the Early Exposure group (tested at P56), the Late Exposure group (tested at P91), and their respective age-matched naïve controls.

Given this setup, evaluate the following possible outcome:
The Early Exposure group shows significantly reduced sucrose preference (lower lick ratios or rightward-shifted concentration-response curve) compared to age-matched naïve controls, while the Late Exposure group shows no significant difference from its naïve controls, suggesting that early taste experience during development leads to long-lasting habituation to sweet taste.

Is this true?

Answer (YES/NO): NO